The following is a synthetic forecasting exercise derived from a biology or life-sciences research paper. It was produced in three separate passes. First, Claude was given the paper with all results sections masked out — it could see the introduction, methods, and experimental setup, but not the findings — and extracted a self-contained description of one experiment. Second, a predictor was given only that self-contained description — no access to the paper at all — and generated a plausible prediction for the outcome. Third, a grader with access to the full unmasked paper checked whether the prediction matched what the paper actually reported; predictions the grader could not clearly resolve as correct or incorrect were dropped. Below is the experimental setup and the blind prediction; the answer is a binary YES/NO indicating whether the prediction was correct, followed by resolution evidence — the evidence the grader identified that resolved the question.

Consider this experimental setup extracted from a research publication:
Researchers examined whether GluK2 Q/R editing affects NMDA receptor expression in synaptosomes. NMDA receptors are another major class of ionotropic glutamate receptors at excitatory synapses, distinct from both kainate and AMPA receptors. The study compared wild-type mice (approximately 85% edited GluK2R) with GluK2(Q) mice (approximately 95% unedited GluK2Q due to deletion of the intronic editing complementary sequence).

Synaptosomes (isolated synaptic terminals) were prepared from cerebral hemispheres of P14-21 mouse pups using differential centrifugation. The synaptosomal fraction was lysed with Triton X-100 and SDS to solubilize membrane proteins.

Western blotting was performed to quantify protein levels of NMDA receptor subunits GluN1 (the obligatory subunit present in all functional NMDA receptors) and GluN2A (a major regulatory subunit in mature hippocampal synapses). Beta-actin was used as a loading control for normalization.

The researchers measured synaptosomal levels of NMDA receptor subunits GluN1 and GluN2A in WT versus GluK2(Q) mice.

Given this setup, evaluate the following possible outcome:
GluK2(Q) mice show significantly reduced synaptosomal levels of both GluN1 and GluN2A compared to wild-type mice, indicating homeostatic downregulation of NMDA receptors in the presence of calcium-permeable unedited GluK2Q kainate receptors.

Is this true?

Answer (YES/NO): NO